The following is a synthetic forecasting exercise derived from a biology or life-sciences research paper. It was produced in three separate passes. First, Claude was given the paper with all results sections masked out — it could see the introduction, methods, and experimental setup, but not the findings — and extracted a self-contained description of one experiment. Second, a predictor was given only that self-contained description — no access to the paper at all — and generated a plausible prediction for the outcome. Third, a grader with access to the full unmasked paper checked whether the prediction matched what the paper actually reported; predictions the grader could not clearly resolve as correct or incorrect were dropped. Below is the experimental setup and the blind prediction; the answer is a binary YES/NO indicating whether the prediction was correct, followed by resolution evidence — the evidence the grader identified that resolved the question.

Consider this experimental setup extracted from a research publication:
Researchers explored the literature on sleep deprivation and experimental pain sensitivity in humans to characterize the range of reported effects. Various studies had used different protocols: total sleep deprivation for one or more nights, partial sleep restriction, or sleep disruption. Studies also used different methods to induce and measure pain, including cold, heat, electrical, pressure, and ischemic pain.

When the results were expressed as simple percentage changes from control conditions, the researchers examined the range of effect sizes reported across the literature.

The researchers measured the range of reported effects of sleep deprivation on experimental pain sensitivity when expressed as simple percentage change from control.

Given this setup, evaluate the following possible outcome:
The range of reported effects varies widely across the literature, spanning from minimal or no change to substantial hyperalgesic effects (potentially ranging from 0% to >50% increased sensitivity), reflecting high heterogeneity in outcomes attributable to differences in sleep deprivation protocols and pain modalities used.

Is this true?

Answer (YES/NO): YES